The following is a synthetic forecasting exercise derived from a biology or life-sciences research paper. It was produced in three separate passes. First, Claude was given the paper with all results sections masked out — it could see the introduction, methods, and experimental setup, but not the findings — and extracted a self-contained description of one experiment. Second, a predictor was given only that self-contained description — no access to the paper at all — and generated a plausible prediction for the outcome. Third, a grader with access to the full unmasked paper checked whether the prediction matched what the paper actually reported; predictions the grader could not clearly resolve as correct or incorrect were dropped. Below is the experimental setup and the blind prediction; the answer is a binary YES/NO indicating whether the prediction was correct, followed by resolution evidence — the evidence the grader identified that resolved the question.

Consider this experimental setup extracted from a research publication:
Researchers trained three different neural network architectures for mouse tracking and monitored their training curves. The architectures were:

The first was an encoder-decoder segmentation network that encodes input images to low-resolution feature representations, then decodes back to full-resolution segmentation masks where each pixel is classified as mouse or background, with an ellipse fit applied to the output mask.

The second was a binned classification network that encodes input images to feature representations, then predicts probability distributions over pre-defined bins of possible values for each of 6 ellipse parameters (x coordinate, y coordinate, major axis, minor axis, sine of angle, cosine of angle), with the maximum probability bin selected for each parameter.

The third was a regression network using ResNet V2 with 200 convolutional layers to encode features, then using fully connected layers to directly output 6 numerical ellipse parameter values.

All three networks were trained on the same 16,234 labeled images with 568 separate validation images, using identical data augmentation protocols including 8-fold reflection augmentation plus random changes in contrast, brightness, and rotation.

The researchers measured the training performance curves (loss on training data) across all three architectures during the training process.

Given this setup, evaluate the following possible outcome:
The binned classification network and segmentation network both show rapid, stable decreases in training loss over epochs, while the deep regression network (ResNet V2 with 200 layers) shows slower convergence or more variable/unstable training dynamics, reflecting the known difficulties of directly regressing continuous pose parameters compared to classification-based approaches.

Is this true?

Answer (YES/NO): NO